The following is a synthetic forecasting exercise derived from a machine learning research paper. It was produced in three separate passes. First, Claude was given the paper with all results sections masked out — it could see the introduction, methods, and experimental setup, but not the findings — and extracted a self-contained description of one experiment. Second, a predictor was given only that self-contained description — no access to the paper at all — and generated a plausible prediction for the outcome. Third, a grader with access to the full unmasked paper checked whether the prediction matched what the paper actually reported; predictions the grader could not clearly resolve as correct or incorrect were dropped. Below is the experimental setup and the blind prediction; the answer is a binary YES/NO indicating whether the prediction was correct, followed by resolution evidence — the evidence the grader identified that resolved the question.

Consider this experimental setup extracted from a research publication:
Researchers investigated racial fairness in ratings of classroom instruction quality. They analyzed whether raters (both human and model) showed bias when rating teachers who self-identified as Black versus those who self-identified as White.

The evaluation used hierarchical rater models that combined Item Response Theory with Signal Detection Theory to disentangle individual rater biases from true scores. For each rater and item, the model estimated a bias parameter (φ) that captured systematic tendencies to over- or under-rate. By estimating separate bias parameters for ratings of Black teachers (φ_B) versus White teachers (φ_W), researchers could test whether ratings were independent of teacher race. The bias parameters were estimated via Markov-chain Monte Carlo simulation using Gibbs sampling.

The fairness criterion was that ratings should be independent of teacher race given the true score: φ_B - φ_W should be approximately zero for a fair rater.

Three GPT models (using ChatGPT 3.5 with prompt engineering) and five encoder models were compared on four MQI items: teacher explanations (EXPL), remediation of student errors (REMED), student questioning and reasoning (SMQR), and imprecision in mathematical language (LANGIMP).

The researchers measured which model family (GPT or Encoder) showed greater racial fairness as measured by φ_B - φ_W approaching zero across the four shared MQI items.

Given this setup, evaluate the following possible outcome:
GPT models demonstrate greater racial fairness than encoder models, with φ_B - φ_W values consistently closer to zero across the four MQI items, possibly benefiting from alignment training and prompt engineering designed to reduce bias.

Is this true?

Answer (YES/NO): NO